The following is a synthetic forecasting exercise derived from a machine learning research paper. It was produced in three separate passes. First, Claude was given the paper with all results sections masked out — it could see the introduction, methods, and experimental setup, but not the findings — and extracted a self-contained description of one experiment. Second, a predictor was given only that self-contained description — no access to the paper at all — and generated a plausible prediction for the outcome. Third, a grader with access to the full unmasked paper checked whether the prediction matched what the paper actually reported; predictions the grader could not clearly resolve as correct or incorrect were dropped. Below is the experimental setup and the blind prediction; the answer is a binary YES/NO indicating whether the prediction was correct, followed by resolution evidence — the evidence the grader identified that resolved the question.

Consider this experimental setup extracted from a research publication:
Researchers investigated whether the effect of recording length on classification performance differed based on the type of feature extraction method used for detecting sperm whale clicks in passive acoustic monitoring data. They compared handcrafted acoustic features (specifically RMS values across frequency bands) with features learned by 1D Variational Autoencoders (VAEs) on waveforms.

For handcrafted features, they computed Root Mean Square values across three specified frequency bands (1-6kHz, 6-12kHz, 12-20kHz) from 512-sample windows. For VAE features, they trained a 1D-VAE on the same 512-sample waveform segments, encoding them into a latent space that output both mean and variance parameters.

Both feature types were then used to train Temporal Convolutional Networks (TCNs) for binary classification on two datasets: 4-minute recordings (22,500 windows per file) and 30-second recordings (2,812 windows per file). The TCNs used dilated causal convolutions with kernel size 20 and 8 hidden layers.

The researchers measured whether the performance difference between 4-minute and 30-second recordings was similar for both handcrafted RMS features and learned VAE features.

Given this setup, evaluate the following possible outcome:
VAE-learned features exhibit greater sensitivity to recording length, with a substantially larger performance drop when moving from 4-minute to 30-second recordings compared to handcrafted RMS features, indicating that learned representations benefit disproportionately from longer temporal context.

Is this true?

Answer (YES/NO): NO